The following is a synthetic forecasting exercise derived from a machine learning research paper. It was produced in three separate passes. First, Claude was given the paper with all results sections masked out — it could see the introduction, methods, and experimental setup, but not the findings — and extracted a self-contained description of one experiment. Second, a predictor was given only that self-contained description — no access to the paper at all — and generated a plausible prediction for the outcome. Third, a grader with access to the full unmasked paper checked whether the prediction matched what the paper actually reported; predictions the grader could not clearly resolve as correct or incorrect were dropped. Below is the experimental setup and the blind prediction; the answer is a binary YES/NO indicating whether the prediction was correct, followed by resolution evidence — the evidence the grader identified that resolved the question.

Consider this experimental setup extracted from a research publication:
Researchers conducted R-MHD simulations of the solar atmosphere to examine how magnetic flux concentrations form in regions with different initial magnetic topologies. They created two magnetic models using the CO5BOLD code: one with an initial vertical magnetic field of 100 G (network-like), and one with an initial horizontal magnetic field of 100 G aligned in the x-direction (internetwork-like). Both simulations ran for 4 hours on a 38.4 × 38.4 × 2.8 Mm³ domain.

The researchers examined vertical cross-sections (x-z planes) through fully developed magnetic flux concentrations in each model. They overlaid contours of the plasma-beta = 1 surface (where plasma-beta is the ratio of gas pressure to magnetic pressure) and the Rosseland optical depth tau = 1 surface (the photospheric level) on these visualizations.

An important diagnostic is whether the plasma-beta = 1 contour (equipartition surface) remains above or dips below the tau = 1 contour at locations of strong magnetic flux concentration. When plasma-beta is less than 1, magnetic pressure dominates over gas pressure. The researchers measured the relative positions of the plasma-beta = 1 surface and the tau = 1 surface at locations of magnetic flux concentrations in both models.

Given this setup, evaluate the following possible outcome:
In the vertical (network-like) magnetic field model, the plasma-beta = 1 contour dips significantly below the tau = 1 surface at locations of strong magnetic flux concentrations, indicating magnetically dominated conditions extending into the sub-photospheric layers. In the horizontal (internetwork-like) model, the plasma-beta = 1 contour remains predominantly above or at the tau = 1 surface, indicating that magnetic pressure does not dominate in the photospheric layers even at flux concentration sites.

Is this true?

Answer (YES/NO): NO